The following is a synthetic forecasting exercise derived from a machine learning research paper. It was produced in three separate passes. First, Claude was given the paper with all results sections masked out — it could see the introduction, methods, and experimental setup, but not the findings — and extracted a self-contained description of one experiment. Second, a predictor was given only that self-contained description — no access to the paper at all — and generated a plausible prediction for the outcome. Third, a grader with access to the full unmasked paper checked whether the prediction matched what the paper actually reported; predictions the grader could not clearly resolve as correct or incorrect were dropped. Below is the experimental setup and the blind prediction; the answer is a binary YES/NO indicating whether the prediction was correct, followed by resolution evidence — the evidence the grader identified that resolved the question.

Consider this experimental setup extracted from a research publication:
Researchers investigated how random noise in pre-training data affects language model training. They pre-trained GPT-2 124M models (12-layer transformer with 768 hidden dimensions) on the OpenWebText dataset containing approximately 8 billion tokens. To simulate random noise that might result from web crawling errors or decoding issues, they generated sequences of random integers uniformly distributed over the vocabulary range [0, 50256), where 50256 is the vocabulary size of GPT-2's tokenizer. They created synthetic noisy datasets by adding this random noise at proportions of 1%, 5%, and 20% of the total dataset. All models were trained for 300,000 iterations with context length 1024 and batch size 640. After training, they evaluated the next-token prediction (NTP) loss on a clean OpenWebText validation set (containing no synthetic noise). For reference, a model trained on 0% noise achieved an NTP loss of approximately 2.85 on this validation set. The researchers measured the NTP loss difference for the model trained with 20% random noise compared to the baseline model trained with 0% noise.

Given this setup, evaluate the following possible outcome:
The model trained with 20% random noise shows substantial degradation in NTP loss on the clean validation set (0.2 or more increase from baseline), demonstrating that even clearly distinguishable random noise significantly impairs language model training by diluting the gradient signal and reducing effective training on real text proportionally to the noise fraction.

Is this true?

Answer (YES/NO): NO